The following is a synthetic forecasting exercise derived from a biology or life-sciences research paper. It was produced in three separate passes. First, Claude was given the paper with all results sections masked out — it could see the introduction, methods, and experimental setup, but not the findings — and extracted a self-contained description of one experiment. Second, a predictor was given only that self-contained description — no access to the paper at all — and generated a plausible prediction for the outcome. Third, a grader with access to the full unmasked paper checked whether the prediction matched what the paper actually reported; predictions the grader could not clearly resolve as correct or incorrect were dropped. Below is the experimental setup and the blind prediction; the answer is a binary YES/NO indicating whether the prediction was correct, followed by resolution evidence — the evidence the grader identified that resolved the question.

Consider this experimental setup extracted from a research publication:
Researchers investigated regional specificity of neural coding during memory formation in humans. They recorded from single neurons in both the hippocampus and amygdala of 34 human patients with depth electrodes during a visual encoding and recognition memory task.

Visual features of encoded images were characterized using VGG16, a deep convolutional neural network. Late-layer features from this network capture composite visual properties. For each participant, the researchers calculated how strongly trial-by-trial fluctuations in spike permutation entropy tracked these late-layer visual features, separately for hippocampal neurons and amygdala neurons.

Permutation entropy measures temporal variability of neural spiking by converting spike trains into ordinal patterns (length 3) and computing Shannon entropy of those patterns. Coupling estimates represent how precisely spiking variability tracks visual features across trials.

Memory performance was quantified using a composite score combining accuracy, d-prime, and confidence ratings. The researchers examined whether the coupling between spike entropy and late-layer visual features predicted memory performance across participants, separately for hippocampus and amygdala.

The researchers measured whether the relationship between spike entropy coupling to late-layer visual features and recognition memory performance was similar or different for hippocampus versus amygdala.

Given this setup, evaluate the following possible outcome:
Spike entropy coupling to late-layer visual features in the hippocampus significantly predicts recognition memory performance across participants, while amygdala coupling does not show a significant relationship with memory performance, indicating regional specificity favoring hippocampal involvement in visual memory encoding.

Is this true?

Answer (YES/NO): YES